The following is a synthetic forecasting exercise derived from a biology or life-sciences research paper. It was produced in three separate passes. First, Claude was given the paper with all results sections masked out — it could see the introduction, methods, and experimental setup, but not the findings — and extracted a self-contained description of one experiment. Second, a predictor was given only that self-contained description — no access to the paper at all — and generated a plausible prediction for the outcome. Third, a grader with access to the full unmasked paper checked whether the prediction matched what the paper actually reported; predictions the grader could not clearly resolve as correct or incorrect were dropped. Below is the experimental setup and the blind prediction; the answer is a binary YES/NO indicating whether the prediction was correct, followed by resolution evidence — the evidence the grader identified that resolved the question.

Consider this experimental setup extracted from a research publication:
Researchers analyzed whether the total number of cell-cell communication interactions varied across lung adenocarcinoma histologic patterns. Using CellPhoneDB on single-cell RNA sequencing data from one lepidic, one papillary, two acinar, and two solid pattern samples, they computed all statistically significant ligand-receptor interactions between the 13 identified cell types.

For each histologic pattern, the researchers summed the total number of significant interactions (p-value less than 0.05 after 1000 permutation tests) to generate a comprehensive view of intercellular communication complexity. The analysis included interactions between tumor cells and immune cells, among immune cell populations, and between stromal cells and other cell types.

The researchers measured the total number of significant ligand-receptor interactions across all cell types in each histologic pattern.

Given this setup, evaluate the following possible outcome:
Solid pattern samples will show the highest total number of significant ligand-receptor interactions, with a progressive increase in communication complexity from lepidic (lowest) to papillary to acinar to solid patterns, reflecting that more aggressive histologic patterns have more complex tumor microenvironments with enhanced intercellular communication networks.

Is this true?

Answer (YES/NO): YES